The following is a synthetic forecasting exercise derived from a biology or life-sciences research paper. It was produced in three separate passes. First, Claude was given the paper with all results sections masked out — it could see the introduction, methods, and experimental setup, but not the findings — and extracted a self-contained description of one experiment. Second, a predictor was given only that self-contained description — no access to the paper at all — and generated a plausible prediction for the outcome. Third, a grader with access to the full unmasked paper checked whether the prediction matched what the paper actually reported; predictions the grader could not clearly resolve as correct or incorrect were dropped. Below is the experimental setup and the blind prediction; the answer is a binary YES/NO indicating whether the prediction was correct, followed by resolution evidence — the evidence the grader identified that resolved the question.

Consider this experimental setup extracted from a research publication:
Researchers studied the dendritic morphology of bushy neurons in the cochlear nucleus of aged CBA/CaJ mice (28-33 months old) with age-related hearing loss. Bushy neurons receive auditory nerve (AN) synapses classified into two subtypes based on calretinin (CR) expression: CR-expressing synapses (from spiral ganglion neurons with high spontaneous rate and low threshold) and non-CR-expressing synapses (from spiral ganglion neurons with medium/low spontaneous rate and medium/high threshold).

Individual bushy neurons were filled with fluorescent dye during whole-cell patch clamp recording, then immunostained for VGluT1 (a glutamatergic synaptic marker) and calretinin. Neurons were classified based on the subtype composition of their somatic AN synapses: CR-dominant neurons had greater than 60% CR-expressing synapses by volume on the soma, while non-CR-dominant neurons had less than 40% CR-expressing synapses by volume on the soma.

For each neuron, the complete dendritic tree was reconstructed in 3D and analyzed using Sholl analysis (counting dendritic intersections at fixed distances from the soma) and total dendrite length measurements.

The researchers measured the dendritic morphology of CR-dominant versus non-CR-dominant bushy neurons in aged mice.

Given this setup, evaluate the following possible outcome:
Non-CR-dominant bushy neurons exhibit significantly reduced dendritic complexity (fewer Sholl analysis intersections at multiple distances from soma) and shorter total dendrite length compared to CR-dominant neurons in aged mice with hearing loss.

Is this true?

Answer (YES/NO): YES